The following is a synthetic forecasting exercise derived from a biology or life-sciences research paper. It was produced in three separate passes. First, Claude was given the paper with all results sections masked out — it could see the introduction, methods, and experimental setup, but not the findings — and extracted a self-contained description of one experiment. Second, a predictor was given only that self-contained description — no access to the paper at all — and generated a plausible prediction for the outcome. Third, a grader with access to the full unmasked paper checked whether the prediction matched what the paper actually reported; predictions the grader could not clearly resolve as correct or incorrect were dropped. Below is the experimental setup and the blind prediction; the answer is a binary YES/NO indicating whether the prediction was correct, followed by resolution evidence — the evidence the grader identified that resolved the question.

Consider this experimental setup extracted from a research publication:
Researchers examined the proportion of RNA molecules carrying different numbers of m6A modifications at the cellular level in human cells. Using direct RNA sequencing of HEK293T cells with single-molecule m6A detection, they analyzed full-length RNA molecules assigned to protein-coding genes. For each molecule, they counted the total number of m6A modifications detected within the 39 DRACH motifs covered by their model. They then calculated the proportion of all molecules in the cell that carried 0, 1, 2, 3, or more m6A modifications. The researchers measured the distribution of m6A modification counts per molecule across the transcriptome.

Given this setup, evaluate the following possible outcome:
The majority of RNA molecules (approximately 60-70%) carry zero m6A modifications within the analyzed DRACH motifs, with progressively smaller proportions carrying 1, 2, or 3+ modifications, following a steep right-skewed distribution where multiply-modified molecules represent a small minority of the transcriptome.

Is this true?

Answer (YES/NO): NO